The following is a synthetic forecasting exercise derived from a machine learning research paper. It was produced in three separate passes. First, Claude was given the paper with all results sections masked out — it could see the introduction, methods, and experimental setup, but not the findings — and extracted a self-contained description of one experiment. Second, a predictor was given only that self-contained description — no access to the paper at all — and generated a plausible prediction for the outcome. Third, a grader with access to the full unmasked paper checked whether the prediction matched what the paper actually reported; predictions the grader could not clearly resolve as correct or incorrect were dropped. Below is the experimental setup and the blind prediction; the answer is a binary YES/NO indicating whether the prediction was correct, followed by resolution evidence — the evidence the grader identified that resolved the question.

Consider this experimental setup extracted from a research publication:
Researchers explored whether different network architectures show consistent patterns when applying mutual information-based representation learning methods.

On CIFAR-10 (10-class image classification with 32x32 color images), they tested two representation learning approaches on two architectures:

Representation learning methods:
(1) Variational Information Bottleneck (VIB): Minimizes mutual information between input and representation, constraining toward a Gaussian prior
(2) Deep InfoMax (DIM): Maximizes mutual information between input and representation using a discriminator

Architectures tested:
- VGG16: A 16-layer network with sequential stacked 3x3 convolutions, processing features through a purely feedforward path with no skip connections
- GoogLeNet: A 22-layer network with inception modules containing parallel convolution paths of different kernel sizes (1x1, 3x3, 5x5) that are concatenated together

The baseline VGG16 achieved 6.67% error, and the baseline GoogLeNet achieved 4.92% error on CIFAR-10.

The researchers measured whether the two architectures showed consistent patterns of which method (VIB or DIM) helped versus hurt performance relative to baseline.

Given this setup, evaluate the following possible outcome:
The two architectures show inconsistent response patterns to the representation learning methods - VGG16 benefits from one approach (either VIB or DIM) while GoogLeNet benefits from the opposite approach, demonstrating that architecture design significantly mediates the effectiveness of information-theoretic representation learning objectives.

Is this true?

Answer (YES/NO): NO